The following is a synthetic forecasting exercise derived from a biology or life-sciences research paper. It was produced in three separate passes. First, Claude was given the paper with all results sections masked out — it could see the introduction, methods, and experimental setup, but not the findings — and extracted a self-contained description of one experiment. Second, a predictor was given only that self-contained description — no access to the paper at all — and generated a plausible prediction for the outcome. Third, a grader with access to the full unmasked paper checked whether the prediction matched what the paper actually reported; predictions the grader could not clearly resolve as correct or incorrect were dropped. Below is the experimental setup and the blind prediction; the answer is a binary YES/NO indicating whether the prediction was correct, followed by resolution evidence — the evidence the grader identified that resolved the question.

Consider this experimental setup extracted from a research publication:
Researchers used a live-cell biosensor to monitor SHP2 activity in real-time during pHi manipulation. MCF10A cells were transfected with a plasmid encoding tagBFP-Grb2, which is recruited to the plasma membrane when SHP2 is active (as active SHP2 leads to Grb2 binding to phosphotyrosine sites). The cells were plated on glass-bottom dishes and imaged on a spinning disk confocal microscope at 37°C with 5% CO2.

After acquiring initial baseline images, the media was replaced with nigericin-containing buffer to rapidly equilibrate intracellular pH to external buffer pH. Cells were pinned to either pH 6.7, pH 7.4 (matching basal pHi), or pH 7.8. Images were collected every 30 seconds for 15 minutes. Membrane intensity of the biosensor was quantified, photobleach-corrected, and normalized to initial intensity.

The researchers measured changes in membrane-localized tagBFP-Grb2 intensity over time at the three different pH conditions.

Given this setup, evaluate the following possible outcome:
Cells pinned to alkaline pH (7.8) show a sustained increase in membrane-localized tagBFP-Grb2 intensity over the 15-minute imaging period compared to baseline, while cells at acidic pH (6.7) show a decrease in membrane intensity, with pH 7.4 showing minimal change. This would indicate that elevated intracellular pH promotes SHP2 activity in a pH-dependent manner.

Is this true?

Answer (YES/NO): NO